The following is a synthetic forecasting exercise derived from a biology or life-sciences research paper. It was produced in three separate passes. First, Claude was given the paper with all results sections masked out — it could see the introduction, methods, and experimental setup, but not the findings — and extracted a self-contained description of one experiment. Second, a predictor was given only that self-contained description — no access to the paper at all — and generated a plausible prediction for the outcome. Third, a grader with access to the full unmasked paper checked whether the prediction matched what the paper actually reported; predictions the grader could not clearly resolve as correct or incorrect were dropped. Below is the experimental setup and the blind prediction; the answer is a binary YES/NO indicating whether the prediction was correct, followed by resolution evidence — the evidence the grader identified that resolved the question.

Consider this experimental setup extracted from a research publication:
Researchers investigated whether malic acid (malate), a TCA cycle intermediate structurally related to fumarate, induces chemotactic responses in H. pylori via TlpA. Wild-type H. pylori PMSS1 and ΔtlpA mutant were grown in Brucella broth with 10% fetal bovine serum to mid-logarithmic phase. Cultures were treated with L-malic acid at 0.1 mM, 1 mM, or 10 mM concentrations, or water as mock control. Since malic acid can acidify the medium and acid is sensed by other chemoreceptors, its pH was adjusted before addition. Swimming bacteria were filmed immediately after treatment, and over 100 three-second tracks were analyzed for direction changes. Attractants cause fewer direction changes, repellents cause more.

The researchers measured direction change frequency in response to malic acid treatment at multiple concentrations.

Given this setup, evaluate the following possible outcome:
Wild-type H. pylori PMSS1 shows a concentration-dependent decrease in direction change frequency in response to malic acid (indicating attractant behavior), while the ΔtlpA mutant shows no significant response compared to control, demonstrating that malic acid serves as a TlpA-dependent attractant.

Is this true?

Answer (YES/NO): NO